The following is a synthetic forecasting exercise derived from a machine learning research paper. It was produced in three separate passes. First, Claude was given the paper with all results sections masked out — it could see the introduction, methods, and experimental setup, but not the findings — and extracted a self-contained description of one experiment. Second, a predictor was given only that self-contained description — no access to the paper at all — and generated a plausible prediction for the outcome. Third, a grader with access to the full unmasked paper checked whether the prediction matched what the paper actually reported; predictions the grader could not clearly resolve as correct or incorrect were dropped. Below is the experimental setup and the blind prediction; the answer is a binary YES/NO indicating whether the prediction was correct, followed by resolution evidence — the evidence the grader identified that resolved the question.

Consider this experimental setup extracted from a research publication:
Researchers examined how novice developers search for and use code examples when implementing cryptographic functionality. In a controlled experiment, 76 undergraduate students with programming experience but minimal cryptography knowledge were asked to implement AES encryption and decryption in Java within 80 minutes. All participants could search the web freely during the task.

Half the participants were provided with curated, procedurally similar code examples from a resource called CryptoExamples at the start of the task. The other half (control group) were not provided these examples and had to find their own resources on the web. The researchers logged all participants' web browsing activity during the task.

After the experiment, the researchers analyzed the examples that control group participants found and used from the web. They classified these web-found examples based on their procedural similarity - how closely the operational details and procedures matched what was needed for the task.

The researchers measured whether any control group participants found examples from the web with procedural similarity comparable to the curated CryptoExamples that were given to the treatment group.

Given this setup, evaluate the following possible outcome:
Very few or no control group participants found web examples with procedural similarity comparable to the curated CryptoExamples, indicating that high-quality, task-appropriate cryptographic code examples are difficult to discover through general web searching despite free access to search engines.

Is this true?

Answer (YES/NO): YES